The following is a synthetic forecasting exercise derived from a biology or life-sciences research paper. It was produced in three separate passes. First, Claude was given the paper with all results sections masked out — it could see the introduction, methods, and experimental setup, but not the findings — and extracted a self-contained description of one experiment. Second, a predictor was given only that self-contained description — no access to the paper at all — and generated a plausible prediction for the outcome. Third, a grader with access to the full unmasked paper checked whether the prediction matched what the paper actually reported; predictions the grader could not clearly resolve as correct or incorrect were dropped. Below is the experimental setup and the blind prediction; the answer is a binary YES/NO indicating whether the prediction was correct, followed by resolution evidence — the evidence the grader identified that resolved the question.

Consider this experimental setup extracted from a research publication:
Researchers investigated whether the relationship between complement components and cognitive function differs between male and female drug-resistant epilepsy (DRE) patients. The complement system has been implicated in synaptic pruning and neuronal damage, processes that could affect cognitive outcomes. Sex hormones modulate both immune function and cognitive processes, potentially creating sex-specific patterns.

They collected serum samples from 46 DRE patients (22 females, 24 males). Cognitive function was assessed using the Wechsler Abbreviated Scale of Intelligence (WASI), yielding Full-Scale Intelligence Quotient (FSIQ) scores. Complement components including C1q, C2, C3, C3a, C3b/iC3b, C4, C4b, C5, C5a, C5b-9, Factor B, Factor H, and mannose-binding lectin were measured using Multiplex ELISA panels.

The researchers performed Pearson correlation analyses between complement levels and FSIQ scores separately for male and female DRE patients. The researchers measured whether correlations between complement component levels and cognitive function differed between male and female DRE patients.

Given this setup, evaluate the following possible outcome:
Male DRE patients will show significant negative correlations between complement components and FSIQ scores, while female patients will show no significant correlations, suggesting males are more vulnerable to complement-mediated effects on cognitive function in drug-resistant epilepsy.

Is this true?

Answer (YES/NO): NO